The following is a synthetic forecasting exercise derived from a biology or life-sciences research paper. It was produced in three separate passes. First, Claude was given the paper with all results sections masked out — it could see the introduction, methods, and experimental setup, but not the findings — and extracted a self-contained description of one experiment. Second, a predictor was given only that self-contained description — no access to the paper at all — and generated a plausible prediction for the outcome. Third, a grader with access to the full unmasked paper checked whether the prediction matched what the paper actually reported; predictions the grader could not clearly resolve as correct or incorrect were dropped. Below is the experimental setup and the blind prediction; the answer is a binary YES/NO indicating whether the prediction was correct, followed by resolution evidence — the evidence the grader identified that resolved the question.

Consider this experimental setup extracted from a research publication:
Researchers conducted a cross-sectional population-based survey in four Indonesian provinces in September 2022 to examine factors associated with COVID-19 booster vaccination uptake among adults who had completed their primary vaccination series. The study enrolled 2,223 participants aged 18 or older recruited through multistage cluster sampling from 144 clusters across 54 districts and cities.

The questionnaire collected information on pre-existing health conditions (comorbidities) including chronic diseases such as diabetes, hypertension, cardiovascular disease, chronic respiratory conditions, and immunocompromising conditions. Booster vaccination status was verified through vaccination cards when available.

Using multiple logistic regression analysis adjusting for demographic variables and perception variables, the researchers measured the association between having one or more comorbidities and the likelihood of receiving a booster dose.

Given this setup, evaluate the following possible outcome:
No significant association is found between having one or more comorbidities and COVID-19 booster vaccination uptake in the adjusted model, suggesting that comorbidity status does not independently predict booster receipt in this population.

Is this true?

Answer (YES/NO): YES